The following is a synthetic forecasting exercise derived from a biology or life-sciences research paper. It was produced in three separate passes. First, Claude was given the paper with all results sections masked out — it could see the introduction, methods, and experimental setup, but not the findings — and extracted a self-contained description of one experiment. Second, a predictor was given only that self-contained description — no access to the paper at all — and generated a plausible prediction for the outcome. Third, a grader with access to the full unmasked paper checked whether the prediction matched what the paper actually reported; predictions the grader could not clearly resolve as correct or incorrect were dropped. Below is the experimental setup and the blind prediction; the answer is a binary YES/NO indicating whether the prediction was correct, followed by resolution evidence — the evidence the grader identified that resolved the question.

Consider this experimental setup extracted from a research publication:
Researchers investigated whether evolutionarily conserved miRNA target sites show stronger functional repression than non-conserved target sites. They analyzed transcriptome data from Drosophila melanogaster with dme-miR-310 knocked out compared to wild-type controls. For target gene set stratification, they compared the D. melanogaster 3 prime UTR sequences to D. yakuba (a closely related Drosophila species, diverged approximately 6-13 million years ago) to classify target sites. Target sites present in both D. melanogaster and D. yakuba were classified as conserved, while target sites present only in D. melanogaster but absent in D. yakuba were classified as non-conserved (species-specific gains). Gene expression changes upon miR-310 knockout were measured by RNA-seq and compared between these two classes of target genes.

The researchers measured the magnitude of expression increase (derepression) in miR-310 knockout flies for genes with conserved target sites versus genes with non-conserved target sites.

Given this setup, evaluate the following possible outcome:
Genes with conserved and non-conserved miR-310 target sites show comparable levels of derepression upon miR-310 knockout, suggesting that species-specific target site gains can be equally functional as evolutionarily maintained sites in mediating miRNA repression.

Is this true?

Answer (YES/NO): NO